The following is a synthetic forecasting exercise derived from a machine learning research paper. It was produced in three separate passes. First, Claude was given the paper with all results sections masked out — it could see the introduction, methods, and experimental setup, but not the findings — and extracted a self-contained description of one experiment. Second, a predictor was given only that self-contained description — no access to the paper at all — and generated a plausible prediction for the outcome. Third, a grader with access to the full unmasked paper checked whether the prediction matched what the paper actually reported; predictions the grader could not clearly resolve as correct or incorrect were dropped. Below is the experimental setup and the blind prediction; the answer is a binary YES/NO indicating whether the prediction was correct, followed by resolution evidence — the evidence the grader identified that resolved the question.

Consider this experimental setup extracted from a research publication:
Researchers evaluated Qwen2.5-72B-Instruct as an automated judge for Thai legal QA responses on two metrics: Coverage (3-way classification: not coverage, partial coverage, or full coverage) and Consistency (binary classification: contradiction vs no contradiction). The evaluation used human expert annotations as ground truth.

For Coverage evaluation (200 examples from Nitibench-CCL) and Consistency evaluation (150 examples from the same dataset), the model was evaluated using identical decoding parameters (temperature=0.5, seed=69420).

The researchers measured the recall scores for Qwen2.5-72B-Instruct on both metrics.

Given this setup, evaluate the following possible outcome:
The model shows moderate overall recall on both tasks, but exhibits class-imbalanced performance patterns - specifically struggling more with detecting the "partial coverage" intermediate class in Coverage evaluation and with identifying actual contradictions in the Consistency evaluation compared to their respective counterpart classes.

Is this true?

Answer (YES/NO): NO